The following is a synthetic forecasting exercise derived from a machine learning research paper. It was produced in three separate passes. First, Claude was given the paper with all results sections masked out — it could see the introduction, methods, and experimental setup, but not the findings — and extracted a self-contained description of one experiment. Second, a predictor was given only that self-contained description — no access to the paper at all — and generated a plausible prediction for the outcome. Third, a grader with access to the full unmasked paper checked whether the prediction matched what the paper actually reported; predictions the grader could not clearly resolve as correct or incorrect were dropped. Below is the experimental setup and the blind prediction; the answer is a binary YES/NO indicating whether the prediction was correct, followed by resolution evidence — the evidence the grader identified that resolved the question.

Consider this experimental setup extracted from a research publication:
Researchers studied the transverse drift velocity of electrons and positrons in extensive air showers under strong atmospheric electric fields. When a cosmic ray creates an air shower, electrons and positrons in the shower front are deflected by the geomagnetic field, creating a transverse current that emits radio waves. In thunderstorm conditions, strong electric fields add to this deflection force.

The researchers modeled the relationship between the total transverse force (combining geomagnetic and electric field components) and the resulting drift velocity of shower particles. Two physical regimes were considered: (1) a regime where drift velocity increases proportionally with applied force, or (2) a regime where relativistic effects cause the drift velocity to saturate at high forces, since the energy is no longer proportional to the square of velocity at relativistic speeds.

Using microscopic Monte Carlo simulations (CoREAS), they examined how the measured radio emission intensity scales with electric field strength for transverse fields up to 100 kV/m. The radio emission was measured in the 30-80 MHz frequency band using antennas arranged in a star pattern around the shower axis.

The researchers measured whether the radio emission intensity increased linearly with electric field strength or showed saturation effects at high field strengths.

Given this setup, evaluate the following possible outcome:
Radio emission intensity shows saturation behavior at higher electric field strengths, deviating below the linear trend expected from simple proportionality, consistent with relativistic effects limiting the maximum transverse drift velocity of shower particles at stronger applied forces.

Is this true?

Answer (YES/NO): YES